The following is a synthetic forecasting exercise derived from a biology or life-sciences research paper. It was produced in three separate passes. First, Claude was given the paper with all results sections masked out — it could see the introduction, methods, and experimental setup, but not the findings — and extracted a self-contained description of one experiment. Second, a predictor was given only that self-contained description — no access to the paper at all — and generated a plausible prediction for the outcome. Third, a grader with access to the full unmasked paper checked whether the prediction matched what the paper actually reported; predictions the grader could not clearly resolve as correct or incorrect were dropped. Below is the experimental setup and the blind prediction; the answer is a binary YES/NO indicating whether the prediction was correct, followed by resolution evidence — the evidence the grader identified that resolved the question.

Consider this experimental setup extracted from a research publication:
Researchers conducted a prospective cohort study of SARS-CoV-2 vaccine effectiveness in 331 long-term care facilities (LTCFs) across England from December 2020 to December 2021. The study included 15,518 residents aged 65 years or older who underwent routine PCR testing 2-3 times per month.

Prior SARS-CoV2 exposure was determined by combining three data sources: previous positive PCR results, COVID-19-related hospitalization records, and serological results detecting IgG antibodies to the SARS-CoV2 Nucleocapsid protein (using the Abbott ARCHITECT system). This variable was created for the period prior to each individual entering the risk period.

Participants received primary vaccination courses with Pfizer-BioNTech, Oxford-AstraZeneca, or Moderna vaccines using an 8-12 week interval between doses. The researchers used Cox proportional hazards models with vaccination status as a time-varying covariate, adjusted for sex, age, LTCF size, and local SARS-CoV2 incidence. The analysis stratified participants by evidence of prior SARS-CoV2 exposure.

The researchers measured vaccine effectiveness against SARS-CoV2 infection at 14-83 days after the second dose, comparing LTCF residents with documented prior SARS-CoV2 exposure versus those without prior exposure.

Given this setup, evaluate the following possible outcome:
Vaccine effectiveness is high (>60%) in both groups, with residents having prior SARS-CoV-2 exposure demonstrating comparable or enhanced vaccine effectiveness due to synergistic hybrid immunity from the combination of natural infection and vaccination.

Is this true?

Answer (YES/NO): NO